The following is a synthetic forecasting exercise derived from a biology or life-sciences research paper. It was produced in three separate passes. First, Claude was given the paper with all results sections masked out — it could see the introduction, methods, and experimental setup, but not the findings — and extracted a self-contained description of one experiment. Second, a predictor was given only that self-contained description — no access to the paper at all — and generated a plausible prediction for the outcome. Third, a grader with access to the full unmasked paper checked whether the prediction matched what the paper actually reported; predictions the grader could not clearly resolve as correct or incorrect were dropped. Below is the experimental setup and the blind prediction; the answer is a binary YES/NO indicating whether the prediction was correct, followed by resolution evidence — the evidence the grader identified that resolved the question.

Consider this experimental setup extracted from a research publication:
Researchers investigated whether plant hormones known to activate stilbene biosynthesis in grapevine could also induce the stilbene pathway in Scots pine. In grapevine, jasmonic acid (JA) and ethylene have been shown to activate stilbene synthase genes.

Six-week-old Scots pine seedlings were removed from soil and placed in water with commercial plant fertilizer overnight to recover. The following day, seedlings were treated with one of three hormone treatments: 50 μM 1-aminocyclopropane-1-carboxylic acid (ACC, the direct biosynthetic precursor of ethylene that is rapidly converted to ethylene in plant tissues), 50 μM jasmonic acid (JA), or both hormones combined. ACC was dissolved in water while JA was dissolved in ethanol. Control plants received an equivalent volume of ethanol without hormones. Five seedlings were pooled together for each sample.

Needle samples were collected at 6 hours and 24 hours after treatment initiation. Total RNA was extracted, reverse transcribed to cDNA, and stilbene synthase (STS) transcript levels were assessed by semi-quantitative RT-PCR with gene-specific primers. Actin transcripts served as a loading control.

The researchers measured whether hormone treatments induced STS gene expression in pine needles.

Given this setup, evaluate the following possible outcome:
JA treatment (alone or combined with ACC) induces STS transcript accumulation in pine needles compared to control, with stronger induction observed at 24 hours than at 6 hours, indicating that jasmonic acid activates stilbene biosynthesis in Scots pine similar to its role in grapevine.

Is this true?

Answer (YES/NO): NO